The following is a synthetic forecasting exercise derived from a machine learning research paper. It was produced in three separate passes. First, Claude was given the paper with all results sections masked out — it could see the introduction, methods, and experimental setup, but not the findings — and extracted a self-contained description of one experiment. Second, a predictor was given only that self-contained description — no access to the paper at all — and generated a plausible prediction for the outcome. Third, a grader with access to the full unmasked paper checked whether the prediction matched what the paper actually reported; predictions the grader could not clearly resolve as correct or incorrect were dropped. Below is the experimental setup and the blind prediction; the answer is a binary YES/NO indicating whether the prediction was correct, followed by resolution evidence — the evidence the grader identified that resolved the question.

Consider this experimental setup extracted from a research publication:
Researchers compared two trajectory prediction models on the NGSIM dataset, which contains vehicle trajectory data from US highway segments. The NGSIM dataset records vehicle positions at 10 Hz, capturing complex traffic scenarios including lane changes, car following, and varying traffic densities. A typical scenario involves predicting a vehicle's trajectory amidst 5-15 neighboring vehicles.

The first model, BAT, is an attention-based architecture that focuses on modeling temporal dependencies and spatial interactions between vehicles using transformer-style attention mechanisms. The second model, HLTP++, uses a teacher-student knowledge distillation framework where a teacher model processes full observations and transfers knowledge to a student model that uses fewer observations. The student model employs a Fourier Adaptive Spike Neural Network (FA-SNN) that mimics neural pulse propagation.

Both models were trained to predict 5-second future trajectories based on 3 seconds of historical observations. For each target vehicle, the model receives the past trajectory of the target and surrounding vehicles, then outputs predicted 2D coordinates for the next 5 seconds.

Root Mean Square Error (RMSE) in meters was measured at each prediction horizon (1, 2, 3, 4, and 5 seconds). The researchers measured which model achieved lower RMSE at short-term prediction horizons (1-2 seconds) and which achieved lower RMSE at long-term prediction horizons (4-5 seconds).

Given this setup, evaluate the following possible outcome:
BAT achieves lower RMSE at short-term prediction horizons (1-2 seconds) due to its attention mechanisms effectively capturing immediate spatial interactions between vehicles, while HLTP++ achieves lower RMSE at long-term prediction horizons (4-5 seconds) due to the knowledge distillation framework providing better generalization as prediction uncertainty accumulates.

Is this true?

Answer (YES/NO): YES